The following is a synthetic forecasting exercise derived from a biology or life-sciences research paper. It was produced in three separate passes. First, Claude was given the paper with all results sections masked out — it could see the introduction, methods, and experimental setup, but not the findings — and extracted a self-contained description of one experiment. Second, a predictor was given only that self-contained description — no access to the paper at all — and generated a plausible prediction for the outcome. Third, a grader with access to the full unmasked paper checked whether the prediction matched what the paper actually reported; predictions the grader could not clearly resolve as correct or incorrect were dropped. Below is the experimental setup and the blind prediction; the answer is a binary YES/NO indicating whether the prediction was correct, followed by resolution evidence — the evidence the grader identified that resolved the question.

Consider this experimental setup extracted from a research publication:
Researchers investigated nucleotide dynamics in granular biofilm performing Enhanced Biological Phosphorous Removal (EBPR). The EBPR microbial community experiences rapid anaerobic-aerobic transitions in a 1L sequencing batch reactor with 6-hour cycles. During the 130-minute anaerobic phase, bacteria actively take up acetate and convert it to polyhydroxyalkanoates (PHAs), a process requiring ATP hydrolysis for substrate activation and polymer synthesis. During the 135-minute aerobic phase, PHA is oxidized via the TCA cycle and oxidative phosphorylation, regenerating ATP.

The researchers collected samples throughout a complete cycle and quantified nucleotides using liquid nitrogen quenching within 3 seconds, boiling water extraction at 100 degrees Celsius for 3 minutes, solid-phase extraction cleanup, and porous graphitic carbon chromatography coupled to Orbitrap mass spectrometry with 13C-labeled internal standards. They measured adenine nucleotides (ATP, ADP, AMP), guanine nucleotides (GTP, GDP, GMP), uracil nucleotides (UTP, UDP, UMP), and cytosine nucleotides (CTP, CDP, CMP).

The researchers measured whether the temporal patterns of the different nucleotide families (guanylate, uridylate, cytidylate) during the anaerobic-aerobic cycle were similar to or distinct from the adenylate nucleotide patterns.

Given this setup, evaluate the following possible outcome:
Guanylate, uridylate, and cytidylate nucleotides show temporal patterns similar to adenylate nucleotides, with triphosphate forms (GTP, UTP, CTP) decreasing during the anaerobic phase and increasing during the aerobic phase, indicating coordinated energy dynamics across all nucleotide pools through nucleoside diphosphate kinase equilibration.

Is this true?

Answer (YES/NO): NO